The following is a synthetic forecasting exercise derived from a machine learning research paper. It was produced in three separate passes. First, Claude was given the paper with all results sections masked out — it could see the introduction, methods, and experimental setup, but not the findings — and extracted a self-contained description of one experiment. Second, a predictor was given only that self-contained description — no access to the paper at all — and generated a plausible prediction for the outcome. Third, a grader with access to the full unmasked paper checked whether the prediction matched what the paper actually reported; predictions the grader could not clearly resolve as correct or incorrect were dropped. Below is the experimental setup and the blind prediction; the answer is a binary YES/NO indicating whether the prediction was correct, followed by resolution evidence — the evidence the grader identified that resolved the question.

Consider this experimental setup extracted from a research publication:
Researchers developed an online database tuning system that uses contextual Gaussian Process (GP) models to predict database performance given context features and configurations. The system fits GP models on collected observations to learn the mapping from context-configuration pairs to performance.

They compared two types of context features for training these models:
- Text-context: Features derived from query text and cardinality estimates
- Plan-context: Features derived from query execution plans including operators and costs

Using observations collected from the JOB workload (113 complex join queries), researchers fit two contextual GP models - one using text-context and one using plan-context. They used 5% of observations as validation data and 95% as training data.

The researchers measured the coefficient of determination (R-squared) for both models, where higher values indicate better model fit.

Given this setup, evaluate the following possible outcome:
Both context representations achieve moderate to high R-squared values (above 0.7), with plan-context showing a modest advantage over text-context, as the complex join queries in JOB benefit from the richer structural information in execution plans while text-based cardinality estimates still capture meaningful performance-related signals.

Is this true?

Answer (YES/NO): NO